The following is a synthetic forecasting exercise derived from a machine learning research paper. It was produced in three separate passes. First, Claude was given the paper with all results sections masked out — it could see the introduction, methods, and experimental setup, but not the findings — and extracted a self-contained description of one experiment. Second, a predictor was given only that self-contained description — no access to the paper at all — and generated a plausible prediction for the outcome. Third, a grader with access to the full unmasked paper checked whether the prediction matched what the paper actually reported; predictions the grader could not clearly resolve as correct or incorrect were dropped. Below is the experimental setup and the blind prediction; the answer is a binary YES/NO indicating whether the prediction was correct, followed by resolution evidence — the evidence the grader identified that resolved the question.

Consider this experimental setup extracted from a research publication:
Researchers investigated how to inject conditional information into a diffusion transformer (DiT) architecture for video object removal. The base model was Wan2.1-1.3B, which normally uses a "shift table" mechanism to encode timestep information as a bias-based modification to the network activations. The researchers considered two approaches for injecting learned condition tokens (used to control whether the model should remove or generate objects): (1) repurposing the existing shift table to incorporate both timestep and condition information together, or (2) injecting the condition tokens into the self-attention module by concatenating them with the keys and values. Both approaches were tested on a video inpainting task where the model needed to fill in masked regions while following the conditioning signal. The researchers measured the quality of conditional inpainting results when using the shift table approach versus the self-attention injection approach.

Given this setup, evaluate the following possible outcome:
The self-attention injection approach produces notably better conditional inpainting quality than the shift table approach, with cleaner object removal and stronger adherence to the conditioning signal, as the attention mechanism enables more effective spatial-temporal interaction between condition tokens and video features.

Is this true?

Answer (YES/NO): YES